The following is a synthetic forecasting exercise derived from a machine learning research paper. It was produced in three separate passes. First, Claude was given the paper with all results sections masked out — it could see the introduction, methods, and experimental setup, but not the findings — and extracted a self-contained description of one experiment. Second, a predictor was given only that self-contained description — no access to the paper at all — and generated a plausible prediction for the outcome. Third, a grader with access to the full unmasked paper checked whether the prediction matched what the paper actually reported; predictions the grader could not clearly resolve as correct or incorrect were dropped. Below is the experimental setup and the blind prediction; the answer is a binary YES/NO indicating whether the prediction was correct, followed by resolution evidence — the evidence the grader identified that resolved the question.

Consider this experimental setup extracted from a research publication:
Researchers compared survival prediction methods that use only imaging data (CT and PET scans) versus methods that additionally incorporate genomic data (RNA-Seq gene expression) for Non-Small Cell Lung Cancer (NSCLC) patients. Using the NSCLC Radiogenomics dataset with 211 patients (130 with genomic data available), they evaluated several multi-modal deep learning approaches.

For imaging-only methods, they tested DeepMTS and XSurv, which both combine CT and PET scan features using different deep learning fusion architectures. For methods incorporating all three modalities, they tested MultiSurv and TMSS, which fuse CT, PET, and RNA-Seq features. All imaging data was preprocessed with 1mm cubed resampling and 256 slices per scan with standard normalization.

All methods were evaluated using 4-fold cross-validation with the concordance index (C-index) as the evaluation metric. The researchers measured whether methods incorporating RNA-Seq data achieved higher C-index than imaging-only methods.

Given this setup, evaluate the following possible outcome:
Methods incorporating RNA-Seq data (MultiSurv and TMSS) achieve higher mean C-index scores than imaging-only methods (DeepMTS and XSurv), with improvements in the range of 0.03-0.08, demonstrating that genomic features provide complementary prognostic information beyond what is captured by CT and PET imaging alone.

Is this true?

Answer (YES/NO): NO